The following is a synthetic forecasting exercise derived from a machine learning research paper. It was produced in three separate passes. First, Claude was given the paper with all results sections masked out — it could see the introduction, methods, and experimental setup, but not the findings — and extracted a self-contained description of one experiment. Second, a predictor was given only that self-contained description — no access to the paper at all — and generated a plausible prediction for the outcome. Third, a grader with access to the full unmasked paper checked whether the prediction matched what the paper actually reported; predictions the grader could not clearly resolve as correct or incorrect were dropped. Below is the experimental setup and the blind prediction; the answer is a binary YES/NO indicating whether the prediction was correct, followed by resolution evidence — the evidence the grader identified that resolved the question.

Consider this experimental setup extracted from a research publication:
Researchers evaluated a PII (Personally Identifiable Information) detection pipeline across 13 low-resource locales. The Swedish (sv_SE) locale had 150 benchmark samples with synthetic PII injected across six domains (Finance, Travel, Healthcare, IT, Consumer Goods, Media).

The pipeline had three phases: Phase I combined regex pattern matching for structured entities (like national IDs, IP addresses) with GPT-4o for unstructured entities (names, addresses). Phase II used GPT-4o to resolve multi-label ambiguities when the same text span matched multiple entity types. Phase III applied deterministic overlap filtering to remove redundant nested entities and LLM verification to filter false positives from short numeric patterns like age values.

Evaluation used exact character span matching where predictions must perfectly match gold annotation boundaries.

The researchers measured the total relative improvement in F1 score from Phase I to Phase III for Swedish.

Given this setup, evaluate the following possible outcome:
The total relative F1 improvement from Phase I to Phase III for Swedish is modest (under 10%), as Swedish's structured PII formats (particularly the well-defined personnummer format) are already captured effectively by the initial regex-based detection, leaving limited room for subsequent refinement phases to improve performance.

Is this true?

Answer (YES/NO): NO